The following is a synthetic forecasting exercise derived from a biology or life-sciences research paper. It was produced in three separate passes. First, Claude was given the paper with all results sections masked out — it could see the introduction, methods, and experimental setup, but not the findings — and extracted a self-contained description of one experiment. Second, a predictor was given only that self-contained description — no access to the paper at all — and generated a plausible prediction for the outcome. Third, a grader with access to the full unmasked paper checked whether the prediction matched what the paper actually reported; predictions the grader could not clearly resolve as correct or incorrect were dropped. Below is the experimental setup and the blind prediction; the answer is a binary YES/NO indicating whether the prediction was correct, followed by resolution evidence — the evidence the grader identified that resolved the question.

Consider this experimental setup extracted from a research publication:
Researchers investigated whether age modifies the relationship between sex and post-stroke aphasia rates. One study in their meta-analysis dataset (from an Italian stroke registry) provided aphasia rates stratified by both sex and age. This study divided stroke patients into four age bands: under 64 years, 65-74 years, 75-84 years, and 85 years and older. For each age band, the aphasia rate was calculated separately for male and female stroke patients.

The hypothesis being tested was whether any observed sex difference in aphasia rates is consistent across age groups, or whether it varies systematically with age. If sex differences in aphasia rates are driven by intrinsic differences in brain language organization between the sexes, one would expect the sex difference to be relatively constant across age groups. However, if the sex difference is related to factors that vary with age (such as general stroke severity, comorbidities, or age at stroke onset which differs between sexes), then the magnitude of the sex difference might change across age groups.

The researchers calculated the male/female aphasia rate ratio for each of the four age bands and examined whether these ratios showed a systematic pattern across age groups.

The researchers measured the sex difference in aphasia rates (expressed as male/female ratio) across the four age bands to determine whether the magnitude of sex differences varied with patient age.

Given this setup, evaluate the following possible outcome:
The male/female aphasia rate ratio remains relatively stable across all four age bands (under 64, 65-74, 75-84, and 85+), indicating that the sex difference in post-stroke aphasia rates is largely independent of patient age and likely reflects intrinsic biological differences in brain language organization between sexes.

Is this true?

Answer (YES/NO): NO